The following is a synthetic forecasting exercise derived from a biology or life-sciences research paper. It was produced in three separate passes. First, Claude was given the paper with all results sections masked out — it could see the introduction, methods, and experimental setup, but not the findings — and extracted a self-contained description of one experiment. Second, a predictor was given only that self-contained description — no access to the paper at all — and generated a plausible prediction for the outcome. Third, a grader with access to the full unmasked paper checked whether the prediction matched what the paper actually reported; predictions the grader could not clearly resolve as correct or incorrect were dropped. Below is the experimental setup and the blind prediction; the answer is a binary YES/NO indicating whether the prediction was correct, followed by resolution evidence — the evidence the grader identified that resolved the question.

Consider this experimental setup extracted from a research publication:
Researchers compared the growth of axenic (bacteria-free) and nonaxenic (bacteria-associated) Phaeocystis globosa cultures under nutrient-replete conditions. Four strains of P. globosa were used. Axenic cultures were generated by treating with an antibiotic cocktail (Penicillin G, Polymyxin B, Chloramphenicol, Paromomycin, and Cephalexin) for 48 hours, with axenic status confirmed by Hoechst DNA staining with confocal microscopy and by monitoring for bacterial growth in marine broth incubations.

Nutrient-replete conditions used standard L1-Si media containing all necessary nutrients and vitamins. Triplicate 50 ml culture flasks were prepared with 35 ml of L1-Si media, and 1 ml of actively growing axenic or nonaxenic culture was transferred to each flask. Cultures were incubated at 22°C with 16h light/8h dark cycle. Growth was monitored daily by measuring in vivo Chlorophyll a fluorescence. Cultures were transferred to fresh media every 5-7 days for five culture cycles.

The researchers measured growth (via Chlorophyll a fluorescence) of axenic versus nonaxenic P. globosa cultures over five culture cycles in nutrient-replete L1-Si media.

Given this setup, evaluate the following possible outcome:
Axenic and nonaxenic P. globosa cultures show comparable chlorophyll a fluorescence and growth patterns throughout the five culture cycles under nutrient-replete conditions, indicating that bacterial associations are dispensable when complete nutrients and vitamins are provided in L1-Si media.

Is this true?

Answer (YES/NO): YES